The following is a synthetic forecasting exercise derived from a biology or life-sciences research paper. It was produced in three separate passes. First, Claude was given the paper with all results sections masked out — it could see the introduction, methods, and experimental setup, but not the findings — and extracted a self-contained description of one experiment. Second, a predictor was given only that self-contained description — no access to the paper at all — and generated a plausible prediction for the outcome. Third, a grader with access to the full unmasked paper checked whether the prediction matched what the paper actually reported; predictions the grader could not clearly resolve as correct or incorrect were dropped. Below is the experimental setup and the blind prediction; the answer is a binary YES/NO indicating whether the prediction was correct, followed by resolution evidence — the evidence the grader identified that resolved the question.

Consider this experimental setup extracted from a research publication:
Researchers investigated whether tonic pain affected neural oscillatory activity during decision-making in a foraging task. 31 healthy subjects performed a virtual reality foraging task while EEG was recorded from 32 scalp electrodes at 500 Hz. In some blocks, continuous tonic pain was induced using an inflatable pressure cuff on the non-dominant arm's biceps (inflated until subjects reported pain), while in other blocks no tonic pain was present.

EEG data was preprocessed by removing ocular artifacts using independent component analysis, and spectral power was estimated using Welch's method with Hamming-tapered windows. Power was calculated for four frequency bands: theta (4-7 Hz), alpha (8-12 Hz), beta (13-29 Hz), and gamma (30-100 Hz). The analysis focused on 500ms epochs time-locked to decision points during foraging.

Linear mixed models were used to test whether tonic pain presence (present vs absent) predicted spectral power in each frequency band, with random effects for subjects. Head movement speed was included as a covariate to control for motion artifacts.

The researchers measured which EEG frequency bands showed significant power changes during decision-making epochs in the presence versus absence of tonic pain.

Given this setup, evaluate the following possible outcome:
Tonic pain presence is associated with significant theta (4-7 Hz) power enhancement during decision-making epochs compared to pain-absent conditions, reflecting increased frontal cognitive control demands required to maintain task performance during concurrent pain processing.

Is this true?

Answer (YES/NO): NO